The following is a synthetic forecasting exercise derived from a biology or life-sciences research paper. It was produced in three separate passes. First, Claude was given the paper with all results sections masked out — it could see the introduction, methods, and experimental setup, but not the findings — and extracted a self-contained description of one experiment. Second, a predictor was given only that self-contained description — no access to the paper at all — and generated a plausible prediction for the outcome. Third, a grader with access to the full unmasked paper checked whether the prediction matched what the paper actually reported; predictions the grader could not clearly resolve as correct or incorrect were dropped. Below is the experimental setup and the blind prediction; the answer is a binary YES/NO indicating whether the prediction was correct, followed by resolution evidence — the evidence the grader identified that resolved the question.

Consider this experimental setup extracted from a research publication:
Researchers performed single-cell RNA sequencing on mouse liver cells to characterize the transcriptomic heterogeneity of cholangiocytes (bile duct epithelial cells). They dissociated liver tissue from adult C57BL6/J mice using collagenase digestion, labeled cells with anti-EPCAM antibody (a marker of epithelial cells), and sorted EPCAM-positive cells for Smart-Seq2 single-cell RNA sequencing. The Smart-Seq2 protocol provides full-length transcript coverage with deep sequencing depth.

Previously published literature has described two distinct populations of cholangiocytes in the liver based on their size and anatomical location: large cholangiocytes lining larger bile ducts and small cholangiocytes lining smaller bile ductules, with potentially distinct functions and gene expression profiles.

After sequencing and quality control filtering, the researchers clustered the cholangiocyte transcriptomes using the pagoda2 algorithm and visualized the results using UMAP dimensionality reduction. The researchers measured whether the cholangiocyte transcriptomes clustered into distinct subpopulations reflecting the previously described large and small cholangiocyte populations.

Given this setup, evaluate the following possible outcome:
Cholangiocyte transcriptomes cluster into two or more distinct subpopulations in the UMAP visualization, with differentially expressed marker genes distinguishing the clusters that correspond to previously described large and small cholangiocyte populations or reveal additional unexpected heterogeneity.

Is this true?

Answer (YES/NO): NO